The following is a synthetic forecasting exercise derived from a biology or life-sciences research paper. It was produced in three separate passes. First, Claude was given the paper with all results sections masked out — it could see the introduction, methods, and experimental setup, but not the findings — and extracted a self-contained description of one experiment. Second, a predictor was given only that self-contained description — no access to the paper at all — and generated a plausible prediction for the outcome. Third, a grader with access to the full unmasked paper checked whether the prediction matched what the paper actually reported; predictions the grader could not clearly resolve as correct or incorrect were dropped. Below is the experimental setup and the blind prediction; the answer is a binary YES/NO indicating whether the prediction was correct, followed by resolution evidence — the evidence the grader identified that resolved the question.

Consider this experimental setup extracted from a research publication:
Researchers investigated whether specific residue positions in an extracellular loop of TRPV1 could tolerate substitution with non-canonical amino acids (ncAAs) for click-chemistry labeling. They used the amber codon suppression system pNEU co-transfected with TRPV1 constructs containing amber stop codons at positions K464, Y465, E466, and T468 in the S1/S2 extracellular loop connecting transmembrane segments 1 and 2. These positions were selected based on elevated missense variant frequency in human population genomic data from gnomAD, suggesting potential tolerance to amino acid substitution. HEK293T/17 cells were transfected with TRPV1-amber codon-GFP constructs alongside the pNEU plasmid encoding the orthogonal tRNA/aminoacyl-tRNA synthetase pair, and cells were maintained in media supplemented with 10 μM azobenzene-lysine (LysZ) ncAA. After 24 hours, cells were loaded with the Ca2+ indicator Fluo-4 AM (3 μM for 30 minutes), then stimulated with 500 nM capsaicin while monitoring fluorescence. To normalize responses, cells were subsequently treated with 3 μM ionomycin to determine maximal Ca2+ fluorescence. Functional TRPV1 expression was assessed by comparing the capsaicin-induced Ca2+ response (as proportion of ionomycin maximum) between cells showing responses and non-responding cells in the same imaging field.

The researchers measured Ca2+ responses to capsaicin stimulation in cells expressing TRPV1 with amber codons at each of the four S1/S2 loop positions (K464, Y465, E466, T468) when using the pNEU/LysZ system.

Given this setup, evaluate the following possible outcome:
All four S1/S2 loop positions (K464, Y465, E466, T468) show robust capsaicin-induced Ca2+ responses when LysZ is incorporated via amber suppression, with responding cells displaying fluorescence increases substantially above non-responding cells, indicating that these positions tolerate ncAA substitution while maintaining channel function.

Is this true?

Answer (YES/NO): NO